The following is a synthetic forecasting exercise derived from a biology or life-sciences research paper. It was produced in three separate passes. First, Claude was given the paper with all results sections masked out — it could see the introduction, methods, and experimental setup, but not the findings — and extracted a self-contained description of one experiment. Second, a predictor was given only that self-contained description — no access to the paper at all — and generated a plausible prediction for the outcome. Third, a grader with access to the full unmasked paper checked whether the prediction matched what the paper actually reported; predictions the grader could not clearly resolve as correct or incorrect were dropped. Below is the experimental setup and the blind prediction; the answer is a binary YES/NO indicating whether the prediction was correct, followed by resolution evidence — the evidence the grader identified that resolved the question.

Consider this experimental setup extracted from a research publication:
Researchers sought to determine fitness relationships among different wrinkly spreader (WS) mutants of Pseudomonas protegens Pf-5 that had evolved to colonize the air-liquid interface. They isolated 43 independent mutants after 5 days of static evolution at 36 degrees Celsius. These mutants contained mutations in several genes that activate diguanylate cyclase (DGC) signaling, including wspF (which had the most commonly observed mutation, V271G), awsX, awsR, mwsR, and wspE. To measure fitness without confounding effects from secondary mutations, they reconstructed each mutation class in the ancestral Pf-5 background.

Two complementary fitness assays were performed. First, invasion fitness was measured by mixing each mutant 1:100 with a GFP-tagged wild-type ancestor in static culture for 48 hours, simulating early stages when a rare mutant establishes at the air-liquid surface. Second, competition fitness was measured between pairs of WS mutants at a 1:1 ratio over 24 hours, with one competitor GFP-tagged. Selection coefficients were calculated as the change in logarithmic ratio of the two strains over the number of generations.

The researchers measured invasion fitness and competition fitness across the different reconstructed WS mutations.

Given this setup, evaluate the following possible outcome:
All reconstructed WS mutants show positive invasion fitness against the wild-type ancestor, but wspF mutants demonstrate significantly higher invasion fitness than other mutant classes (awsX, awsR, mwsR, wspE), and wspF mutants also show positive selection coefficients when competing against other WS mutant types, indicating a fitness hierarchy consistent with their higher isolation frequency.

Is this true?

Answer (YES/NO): NO